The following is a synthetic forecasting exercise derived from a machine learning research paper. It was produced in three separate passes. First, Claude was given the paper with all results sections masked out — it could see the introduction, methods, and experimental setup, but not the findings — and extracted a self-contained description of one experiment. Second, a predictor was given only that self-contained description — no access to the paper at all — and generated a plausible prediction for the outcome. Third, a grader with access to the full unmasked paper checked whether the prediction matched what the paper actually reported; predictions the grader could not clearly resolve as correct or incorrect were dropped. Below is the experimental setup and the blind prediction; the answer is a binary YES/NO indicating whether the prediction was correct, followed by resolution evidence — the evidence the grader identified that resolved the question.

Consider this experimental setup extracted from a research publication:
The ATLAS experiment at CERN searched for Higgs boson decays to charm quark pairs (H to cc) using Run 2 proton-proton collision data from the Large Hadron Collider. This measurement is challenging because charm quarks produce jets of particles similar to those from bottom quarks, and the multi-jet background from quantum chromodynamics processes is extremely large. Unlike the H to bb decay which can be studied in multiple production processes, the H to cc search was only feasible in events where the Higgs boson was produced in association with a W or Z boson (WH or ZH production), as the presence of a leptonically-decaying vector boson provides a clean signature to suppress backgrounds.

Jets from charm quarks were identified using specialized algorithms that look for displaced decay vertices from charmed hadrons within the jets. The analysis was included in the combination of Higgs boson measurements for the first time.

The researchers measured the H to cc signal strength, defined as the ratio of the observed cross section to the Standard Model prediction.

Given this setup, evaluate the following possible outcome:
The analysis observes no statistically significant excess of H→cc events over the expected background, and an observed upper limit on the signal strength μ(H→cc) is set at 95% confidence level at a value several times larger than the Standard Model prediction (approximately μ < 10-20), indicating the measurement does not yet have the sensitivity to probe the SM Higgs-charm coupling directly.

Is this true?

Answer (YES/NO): NO